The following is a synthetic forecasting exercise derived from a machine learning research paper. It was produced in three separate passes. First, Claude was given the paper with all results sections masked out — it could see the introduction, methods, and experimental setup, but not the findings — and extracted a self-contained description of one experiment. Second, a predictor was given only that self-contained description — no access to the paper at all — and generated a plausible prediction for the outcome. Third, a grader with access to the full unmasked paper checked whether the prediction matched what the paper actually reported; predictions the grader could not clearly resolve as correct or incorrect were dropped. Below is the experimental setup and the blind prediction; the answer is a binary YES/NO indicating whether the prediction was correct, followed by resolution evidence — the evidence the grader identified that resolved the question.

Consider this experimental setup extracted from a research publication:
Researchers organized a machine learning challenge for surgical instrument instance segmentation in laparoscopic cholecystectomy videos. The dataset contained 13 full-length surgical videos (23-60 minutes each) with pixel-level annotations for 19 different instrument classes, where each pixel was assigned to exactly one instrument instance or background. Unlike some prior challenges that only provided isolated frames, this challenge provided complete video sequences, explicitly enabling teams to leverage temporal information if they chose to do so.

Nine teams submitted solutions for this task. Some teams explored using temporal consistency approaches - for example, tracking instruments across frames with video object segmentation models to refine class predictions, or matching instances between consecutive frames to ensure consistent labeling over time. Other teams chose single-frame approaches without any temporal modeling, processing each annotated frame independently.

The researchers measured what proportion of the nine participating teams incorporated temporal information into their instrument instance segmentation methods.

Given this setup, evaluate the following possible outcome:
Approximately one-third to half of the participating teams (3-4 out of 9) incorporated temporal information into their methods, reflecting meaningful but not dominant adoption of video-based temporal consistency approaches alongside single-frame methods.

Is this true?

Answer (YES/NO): NO